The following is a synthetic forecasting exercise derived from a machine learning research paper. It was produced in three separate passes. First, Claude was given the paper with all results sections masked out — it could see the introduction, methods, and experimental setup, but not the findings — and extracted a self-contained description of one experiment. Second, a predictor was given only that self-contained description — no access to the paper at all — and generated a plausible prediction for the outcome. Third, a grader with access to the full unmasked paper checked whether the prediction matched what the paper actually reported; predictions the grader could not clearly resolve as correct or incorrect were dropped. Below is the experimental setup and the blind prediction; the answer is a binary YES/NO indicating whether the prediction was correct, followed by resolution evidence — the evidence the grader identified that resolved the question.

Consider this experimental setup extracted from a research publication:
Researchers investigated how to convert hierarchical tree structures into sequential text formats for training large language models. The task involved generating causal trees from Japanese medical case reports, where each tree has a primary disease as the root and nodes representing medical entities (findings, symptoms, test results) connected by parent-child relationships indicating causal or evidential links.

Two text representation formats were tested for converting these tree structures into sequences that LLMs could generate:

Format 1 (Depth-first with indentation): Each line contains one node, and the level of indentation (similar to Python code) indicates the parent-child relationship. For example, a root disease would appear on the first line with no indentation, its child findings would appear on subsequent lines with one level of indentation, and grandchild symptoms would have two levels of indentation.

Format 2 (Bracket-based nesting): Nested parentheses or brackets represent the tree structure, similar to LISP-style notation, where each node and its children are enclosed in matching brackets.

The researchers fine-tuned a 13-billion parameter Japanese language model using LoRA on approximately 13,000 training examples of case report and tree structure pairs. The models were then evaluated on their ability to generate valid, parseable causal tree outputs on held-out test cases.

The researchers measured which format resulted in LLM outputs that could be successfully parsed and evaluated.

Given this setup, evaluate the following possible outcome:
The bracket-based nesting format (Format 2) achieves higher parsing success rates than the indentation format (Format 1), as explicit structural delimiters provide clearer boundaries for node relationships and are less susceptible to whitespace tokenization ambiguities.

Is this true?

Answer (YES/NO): NO